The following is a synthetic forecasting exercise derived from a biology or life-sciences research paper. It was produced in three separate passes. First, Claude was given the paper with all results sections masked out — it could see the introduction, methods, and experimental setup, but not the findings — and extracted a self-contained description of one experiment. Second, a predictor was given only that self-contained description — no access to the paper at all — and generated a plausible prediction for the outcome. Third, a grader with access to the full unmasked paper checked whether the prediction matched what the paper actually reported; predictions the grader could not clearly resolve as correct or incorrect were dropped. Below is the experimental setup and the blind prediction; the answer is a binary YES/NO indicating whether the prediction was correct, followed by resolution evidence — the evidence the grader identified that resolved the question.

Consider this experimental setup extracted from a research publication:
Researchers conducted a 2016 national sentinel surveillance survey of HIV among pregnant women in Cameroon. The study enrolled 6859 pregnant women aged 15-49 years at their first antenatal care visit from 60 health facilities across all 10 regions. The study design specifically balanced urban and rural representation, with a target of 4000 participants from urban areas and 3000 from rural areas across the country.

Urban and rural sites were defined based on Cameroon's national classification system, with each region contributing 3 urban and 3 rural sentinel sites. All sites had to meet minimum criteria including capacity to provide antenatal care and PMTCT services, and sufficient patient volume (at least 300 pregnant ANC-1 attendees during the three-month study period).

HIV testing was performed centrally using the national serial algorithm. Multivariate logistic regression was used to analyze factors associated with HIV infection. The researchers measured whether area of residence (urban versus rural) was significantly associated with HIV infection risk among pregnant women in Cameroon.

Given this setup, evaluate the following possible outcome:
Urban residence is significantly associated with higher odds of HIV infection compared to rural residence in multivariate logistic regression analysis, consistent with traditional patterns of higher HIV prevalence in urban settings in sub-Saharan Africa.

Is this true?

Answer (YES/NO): NO